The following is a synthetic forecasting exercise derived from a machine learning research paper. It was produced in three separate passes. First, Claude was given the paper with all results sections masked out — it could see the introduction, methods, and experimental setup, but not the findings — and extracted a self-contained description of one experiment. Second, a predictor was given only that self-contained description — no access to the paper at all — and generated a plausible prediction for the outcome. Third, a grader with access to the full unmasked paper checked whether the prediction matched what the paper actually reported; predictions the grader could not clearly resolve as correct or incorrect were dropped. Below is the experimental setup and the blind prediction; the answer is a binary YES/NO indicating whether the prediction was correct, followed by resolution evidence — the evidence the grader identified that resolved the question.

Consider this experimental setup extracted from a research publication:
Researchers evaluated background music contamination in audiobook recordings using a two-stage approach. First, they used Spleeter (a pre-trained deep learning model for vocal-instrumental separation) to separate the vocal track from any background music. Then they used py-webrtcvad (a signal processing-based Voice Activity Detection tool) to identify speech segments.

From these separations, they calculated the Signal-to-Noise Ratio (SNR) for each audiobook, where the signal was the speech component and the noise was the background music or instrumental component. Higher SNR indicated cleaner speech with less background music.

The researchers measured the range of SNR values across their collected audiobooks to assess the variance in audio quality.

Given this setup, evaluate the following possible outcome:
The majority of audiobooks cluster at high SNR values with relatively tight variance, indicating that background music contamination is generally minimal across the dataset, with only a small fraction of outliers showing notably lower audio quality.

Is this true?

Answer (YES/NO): NO